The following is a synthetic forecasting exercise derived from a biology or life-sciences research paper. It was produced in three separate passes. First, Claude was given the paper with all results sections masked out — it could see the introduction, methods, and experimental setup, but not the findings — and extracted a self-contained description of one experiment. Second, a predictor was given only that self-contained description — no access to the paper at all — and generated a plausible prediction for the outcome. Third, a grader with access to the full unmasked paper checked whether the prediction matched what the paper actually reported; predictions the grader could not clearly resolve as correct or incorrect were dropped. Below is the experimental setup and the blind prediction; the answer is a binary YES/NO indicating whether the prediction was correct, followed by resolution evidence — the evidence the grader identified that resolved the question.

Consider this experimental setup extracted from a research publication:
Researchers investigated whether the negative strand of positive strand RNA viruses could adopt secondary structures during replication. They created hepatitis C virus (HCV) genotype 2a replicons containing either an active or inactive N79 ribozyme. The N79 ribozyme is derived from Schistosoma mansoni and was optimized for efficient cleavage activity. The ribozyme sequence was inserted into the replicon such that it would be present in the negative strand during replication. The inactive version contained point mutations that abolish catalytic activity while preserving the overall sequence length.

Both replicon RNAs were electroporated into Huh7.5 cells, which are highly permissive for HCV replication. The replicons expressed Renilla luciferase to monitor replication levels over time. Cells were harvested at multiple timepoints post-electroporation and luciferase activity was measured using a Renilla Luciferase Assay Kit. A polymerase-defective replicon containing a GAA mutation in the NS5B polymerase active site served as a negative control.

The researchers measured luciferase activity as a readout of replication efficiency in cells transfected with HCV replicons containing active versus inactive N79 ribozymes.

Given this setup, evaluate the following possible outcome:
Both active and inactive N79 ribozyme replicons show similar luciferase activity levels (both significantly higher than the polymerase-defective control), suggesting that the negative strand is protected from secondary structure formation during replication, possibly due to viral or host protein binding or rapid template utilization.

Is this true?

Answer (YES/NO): NO